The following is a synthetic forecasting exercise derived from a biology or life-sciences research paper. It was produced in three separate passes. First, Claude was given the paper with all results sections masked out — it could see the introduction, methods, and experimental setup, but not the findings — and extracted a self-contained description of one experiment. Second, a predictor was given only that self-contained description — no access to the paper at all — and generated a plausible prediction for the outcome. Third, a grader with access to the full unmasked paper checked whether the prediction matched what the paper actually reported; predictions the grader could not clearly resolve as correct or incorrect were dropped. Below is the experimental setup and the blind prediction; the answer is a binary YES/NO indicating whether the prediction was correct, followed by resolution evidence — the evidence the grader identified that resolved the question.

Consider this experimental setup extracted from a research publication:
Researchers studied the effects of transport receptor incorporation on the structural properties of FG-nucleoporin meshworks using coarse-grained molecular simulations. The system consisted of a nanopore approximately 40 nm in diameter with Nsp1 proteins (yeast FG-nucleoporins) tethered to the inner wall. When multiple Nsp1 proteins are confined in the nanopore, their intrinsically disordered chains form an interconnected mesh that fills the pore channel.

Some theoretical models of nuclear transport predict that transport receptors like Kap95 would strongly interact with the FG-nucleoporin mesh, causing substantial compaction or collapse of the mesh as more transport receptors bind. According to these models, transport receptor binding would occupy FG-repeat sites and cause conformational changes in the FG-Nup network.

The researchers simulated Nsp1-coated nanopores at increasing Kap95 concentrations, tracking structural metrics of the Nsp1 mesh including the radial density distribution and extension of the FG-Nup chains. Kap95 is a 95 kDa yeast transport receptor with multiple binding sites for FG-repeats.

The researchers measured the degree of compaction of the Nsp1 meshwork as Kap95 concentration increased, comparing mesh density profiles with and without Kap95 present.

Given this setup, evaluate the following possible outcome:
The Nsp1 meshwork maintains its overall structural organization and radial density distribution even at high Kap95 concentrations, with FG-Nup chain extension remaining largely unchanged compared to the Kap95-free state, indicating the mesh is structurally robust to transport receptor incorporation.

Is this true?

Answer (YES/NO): YES